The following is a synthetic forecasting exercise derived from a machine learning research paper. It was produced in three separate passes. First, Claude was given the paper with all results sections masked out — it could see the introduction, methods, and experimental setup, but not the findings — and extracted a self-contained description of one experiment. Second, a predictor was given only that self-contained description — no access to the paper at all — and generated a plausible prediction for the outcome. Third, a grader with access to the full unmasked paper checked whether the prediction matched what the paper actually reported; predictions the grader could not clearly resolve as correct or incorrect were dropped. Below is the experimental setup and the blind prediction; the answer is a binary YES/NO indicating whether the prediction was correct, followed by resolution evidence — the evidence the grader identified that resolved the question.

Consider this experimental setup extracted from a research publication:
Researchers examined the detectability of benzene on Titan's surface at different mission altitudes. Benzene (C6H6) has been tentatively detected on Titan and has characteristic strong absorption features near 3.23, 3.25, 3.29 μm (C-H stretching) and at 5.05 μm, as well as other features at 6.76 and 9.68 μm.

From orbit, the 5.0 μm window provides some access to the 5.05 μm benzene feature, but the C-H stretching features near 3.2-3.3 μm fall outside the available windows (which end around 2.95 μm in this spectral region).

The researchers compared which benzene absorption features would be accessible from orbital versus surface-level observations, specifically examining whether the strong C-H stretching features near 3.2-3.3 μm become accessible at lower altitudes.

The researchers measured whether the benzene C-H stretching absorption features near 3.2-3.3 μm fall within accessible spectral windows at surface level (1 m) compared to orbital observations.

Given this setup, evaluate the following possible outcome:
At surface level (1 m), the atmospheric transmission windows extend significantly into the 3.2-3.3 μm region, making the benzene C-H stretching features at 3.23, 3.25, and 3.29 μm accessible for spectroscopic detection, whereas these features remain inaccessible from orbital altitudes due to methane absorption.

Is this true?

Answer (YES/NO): NO